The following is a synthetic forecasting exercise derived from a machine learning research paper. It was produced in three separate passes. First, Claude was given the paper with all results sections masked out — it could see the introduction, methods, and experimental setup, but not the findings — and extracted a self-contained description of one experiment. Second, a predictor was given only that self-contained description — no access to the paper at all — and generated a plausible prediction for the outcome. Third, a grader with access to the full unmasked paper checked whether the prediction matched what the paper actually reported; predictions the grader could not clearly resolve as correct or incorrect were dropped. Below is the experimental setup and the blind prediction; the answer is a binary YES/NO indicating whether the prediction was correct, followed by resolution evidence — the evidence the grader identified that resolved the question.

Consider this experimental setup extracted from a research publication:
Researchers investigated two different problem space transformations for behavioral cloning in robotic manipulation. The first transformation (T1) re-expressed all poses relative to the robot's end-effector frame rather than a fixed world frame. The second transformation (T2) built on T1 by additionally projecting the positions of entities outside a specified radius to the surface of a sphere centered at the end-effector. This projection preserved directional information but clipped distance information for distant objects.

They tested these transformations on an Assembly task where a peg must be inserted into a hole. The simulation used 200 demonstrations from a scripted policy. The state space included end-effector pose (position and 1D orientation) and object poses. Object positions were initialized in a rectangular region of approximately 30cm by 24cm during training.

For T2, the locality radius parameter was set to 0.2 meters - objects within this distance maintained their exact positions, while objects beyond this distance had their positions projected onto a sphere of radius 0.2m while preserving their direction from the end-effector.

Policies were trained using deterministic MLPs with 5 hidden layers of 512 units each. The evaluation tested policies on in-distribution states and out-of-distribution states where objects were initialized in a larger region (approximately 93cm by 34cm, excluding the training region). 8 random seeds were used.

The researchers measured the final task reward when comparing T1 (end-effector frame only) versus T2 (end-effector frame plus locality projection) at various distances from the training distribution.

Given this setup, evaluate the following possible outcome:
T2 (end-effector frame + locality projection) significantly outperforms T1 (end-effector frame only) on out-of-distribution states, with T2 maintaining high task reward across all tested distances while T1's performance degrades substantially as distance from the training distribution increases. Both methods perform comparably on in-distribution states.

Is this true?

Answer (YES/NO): NO